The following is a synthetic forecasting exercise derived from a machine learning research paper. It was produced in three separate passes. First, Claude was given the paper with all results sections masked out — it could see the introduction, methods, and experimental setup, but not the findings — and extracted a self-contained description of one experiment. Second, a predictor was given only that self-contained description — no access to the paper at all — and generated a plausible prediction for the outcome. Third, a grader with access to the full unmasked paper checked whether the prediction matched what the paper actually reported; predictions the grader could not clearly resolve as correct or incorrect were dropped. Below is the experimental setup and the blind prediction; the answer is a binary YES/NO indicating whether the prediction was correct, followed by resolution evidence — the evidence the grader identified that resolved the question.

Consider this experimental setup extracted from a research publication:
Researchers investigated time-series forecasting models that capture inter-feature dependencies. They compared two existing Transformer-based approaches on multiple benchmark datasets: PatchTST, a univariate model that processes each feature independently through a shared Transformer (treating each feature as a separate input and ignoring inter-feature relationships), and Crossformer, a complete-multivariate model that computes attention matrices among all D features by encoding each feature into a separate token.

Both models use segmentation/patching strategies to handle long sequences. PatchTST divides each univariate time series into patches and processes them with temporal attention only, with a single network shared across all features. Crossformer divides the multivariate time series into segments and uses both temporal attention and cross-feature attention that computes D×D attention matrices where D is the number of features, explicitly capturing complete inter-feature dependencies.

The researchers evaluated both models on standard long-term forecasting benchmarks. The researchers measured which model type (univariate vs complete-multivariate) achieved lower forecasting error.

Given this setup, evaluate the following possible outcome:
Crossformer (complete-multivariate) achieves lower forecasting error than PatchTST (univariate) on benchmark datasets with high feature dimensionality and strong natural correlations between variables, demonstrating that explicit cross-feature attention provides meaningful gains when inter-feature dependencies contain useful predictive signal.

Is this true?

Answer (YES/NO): NO